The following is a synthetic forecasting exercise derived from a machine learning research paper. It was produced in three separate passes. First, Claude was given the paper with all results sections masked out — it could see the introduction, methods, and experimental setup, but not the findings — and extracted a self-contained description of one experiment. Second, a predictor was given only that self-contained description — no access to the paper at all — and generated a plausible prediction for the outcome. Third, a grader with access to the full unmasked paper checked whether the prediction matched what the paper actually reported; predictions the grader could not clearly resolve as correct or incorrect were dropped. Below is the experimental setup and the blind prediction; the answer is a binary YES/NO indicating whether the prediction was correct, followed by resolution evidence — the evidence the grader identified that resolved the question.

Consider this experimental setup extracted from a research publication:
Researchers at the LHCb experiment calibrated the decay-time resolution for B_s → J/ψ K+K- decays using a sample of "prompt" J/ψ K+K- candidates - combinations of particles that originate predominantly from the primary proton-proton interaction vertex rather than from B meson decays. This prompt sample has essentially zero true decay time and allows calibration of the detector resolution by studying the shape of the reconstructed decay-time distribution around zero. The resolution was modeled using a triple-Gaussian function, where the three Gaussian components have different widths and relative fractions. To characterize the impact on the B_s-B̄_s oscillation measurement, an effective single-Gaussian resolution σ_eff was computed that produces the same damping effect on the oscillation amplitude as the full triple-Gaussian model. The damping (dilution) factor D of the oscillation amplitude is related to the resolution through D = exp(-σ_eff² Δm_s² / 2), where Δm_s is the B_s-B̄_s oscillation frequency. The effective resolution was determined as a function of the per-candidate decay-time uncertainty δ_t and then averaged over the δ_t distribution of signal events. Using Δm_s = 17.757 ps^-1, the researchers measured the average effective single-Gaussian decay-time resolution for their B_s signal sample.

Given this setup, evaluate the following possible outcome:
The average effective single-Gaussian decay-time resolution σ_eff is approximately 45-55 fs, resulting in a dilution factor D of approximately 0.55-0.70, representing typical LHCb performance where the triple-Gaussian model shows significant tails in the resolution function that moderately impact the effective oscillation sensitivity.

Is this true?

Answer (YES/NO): NO